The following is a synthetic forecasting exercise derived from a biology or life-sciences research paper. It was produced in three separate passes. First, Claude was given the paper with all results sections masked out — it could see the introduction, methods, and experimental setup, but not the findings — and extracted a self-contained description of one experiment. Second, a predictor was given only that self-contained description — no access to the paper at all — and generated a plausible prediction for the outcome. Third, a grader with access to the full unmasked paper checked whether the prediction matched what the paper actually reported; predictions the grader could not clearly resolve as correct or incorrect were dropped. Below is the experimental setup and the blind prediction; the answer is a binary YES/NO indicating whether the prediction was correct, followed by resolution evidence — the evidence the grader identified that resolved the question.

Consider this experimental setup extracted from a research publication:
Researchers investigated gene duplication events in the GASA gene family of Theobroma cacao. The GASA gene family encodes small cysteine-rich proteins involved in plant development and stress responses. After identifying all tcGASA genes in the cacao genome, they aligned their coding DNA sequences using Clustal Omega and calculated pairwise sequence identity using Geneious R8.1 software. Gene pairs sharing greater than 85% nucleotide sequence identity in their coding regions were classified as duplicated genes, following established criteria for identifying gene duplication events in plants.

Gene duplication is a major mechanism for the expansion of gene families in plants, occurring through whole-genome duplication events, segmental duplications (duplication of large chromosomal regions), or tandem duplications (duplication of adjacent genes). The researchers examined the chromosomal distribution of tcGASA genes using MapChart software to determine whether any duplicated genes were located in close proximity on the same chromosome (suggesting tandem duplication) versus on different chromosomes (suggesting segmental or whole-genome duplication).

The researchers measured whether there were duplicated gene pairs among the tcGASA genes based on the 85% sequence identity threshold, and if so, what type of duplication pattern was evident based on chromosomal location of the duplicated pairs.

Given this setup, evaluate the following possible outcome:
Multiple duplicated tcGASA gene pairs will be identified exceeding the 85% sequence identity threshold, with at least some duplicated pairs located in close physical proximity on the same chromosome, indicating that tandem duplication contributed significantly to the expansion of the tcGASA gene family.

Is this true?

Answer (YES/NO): NO